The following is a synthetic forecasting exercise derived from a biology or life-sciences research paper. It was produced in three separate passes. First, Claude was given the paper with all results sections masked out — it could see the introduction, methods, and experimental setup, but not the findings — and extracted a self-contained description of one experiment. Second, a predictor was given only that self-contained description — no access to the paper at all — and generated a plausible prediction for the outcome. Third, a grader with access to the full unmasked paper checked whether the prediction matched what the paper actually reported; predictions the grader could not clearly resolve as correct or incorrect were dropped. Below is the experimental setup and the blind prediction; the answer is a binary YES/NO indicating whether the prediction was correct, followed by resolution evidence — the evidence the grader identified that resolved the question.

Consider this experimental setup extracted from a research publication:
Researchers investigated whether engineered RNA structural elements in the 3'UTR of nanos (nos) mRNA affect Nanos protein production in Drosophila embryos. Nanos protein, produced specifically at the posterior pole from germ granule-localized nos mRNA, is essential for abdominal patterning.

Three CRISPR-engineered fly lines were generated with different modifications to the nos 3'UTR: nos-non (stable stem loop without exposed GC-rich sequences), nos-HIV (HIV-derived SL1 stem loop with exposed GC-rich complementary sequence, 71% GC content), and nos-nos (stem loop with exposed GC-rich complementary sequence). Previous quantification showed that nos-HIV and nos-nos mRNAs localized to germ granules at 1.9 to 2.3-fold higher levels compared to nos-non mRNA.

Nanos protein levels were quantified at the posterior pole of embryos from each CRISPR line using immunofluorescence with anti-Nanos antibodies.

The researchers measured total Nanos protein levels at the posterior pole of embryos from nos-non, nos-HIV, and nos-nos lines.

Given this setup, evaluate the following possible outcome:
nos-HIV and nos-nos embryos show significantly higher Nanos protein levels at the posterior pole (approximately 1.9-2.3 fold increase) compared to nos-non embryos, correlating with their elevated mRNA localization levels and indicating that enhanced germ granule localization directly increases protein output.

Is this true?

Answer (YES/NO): NO